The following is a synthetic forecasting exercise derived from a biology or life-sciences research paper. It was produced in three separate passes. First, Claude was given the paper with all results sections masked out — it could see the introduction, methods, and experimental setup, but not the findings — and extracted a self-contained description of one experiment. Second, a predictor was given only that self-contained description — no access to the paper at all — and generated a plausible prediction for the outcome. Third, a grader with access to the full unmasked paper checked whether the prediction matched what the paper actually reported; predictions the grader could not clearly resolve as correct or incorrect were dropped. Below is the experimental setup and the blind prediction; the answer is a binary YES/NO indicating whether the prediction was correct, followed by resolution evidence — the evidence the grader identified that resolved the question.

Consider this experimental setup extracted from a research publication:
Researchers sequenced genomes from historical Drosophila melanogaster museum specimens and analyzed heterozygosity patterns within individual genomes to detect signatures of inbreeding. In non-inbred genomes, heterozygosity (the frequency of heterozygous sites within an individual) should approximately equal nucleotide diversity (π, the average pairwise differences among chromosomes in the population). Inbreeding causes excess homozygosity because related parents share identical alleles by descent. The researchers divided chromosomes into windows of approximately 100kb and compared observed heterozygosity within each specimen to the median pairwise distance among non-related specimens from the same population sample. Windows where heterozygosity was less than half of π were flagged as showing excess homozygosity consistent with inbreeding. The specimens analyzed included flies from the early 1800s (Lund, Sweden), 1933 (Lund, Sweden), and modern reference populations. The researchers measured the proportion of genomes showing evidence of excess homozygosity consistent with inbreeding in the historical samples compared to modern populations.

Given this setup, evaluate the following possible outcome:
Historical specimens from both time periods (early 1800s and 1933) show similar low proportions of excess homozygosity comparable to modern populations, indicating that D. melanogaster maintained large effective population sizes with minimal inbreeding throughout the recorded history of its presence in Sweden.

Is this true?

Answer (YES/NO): NO